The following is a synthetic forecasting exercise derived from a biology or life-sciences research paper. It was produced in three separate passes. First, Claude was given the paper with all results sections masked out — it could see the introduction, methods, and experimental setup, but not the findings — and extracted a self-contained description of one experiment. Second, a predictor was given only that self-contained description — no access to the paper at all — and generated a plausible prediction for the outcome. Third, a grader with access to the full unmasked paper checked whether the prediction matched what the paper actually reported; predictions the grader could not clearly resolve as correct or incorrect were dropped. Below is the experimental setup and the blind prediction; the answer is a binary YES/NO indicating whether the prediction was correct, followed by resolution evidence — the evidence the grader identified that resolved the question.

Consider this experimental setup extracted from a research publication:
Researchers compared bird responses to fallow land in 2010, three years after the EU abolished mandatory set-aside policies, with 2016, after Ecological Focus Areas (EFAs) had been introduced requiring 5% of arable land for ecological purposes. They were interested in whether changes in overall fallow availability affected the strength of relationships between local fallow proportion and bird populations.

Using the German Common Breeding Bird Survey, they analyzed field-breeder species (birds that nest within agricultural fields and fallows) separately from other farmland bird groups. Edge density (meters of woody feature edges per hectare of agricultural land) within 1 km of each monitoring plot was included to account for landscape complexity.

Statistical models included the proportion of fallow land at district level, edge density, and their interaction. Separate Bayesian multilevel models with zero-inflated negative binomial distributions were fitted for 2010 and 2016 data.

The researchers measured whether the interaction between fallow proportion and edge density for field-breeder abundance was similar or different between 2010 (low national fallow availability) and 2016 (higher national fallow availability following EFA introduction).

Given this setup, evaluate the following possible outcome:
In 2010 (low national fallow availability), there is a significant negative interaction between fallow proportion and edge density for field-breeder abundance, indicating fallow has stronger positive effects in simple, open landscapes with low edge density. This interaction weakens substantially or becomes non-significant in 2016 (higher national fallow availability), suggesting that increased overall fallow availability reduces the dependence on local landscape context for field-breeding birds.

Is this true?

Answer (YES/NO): NO